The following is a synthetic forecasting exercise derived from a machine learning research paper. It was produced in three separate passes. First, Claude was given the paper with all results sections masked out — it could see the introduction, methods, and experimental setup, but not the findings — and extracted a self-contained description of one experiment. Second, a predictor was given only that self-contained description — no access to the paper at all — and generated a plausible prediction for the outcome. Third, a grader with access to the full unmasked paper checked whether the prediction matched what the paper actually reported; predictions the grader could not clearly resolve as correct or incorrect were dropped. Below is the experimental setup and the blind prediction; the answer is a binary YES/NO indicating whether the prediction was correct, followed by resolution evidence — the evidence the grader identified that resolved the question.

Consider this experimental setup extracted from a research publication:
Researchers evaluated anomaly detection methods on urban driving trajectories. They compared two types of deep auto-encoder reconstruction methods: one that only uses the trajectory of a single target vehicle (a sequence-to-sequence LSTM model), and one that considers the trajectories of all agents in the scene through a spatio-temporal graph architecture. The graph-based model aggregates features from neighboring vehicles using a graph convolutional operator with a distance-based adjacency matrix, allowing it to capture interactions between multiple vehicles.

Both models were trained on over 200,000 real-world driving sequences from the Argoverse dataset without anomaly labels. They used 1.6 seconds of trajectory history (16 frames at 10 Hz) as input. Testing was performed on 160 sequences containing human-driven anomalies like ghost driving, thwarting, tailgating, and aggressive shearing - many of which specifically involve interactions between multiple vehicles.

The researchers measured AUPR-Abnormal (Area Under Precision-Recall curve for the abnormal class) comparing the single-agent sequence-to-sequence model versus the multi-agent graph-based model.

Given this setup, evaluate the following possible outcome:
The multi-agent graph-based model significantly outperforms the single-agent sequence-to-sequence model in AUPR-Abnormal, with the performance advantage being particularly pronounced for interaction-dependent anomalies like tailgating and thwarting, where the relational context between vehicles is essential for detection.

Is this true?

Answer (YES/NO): NO